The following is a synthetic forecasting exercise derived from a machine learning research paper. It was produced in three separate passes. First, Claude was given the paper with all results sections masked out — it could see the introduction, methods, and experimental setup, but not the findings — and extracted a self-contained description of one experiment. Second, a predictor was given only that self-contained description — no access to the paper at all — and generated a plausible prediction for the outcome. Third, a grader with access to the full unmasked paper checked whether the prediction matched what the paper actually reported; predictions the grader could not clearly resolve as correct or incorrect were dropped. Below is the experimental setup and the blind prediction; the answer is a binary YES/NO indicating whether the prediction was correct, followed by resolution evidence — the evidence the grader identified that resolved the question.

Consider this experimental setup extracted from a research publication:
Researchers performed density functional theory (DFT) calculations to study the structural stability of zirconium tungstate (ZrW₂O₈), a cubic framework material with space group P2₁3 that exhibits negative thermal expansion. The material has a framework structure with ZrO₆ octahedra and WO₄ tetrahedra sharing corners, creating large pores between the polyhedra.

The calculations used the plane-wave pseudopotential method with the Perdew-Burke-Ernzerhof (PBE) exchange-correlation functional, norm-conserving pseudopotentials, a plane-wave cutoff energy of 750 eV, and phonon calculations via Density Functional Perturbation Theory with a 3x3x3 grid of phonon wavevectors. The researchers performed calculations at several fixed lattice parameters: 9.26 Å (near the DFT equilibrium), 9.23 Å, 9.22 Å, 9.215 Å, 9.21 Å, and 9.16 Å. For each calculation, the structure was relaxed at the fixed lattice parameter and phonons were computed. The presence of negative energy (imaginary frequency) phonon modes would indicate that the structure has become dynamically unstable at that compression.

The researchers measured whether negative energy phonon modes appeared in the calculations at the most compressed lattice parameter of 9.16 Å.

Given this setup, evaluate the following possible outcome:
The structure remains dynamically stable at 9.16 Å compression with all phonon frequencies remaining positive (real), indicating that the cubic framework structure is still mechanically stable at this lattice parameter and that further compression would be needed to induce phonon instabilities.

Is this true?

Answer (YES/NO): NO